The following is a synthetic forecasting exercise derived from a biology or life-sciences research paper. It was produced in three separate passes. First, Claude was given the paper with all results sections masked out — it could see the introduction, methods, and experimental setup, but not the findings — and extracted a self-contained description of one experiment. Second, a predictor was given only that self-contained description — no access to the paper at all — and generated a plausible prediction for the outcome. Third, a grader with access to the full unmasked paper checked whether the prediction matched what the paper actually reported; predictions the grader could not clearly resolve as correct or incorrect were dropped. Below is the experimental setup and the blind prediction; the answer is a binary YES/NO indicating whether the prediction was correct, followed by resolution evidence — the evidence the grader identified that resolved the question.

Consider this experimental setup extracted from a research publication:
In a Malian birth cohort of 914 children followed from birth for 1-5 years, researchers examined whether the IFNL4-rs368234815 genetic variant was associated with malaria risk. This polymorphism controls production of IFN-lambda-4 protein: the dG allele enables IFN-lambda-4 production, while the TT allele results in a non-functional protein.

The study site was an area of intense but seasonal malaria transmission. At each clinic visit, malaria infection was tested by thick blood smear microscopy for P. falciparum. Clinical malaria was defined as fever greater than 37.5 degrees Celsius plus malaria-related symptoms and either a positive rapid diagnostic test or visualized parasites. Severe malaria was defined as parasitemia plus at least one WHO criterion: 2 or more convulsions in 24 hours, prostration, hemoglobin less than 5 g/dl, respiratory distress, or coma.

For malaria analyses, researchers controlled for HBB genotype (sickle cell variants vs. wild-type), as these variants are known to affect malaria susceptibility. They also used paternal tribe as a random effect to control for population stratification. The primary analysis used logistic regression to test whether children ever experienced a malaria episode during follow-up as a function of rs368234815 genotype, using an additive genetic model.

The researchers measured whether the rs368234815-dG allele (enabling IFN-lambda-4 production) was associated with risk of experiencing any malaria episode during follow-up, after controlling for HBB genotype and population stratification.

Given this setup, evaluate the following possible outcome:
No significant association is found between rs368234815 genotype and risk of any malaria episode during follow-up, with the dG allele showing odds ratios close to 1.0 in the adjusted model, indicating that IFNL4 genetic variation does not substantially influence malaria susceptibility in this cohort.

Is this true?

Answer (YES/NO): NO